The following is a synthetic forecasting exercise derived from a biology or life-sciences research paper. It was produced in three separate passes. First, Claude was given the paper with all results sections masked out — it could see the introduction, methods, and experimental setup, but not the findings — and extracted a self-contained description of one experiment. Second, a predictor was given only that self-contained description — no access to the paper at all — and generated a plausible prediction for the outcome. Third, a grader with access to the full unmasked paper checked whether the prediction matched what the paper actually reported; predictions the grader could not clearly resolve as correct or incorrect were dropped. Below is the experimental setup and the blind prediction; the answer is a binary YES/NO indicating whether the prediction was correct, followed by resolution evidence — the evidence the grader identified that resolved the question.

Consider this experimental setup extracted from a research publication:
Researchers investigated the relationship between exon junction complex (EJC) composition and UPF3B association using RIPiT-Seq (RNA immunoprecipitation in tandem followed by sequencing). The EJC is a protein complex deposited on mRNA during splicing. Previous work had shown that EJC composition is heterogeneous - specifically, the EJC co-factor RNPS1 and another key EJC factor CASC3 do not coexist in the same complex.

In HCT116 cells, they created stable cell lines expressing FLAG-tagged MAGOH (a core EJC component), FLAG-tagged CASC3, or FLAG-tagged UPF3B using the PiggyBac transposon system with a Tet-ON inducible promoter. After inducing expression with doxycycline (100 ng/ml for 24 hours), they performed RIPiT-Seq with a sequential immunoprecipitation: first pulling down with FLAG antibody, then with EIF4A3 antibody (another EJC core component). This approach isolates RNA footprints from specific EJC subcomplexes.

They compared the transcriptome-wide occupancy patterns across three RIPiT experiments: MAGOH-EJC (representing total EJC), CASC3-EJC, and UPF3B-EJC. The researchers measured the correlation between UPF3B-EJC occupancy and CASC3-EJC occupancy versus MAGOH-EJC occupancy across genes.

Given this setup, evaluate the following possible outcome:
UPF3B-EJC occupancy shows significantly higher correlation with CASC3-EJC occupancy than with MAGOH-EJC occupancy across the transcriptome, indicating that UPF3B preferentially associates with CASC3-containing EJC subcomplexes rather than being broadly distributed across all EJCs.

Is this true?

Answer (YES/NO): YES